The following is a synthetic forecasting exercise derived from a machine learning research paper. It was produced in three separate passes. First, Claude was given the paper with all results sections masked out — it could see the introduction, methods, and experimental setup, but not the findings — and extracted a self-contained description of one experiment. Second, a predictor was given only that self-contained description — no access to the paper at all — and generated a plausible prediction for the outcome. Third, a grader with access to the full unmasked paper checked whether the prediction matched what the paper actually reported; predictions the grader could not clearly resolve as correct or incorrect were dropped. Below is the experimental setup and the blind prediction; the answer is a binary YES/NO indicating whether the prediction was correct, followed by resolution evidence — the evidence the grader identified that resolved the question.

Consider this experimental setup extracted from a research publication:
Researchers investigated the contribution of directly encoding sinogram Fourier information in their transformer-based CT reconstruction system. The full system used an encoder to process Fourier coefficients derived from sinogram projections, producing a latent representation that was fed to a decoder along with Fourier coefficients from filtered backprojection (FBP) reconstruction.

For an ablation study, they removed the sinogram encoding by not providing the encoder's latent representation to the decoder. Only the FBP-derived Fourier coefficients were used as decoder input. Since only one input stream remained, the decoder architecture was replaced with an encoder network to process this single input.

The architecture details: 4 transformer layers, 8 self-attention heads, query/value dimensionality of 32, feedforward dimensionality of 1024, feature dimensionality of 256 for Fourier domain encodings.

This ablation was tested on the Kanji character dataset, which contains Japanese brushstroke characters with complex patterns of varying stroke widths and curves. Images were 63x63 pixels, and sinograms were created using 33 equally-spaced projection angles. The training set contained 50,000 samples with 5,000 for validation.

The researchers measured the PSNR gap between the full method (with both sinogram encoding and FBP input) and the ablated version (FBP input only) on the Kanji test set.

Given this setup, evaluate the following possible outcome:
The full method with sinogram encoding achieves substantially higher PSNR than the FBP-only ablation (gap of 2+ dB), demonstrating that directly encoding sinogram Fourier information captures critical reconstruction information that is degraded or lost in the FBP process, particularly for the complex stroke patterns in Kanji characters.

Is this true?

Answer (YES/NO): NO